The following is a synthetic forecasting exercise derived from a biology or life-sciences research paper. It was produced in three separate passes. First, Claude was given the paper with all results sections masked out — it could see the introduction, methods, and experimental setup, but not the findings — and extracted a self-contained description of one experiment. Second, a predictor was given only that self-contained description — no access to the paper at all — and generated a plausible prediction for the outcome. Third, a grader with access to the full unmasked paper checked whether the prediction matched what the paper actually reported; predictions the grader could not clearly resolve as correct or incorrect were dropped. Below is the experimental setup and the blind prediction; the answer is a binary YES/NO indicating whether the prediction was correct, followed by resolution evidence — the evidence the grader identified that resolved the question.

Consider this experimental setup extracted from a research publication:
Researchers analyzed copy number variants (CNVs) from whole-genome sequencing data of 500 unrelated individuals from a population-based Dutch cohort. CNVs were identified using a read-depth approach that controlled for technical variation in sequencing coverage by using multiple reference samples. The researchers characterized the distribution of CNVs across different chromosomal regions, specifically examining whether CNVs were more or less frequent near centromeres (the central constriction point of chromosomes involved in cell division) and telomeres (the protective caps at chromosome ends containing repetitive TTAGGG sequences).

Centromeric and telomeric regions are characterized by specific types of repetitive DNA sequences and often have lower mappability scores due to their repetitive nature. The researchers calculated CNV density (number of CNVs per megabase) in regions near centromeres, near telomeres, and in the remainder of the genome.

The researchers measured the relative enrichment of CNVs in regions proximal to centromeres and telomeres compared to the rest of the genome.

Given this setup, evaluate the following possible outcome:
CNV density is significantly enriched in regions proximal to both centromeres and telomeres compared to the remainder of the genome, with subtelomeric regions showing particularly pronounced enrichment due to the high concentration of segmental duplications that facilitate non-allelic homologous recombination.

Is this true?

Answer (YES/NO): NO